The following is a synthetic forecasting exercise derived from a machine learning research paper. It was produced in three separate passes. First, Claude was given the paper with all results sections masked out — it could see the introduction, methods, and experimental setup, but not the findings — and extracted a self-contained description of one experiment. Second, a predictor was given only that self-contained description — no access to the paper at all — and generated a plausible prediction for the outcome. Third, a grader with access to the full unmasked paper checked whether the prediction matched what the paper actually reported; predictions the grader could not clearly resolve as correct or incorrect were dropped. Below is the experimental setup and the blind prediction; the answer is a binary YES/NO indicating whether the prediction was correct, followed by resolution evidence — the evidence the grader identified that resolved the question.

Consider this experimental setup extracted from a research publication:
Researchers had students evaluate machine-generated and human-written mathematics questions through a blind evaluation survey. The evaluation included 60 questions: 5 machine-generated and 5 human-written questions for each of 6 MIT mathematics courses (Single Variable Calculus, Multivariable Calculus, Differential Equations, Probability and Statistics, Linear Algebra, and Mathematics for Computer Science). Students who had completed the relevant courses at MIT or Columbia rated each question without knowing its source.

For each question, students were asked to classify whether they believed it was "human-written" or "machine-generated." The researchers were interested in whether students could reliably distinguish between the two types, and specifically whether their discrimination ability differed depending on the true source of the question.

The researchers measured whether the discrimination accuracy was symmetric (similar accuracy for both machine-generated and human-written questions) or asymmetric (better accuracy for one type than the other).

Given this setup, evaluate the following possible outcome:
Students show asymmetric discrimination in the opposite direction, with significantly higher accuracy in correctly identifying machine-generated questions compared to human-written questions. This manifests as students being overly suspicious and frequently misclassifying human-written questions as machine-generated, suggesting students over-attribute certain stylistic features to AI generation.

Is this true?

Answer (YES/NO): NO